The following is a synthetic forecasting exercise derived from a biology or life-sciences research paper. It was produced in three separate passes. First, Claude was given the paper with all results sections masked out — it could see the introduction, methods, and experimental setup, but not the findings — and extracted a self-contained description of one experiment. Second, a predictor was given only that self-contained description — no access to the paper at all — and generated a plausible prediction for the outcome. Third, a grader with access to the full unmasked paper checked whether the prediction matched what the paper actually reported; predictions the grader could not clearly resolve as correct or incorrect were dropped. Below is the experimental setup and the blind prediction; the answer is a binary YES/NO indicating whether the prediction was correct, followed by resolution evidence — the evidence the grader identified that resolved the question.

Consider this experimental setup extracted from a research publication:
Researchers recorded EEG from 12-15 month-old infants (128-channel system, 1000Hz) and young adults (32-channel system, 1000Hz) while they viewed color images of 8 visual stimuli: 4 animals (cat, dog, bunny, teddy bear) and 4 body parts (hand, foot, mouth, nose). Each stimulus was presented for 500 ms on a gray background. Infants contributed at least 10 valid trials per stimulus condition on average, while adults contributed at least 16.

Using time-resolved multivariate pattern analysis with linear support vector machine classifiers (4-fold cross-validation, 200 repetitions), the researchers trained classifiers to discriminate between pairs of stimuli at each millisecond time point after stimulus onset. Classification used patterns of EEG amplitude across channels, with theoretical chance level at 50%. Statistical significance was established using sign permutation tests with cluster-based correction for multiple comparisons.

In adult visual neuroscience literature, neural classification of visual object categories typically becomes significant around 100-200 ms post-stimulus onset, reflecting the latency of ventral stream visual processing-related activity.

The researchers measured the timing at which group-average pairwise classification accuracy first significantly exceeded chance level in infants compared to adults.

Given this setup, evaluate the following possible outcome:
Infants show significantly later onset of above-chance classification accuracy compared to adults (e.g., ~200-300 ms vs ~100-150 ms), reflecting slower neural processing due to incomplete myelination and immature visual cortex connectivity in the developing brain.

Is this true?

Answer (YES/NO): NO